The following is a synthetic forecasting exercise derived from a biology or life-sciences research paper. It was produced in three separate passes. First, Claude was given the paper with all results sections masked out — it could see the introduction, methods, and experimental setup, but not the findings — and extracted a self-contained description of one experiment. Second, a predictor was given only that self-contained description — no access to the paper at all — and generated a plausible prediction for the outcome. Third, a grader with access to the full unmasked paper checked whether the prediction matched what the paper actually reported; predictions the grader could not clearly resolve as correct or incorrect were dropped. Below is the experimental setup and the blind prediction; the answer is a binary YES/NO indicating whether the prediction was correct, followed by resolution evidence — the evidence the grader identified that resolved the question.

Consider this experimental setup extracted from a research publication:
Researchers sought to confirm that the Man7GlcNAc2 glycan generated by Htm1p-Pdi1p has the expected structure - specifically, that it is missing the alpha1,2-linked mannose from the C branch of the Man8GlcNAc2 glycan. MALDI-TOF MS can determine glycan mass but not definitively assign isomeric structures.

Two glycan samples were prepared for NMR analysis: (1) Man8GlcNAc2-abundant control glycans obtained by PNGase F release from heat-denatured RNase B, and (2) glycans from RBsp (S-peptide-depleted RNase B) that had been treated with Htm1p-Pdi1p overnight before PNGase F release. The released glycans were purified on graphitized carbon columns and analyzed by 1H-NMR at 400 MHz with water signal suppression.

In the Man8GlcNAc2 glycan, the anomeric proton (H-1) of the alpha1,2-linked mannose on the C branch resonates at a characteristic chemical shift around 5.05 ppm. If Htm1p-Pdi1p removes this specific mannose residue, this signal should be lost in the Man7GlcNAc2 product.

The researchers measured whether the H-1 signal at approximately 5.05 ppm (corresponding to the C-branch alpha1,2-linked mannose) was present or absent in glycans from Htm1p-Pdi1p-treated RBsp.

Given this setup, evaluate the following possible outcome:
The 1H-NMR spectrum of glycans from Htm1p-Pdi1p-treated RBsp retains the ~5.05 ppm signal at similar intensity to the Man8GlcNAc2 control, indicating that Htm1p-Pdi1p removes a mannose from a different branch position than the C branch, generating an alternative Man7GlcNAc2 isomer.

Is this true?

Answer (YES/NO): NO